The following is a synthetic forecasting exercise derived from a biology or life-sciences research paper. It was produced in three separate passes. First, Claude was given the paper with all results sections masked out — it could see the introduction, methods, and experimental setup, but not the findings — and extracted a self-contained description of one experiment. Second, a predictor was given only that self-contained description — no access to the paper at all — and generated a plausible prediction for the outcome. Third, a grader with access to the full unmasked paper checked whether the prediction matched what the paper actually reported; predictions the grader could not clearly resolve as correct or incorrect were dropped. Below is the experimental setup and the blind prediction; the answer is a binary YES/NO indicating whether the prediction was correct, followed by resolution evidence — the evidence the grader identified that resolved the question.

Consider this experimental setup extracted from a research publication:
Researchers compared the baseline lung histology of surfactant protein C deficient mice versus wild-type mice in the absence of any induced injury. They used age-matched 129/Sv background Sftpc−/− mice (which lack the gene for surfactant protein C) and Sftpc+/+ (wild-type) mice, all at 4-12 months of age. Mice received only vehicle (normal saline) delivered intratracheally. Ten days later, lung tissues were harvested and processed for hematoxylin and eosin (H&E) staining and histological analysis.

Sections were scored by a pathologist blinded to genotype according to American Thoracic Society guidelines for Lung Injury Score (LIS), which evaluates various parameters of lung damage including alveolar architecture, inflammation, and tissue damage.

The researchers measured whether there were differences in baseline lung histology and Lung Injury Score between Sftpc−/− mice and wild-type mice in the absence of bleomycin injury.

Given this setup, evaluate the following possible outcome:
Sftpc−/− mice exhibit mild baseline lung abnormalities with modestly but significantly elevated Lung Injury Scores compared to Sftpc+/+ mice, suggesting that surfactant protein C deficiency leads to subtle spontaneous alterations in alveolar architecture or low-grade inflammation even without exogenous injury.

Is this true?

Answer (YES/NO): NO